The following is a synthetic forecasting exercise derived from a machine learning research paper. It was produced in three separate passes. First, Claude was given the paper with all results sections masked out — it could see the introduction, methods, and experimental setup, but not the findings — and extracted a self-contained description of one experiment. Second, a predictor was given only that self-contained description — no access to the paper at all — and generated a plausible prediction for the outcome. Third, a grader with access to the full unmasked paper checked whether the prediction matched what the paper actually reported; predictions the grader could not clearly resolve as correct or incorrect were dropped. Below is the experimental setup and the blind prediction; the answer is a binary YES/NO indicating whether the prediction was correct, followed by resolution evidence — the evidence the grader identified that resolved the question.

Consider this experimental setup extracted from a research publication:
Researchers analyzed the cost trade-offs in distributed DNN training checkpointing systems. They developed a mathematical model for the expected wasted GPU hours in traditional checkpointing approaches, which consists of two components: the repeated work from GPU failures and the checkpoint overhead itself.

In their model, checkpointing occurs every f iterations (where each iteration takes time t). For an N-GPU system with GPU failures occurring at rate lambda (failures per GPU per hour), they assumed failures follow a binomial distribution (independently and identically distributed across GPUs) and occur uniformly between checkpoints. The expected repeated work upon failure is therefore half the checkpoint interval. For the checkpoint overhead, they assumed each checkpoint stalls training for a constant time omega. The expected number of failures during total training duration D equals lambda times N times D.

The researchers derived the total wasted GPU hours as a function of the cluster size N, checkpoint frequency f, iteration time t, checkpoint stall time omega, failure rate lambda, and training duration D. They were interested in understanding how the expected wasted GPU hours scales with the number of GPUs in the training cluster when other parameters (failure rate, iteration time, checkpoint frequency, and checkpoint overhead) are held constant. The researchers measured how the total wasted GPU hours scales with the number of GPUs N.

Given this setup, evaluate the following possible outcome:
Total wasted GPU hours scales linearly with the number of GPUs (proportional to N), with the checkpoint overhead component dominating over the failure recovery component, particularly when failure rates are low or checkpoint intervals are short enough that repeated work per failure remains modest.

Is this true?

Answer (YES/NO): NO